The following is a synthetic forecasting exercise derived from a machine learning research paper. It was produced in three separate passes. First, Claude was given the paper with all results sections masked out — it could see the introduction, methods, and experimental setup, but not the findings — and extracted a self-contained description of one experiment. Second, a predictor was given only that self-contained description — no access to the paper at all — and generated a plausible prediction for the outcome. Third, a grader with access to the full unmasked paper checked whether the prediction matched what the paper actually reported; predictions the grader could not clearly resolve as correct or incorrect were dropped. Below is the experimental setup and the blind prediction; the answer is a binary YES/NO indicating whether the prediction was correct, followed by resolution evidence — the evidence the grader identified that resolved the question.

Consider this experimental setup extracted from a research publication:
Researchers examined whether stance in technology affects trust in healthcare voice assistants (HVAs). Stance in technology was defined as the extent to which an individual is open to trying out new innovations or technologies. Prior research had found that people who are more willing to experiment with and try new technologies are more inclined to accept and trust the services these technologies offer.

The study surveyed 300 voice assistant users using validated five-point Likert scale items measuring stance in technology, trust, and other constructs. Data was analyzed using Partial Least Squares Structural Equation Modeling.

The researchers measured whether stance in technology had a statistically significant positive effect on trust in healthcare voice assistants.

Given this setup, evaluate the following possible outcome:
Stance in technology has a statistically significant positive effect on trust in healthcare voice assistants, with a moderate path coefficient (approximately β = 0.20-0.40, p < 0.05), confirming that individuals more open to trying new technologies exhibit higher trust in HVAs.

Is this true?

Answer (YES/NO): NO